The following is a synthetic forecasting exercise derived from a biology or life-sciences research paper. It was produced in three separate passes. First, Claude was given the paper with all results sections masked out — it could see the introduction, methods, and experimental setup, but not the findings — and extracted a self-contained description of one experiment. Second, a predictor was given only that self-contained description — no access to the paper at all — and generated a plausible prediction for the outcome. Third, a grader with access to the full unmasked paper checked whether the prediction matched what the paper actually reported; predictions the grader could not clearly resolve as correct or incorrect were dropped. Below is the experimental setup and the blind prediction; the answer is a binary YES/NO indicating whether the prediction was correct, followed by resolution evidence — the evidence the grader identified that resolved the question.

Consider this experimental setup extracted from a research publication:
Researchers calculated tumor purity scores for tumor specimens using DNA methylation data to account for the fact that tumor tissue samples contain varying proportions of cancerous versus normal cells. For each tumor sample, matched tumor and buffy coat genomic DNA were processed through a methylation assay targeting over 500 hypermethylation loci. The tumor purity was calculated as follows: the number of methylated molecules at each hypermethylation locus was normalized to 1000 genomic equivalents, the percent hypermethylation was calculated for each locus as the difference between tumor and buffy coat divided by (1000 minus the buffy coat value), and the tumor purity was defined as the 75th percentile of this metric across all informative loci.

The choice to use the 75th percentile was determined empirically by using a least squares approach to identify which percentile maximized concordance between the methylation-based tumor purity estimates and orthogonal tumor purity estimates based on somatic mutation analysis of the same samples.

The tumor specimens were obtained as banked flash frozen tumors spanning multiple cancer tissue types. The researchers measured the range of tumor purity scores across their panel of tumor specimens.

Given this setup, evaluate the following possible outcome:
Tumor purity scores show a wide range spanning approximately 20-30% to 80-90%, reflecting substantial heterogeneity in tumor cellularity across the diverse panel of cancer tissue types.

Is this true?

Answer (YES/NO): NO